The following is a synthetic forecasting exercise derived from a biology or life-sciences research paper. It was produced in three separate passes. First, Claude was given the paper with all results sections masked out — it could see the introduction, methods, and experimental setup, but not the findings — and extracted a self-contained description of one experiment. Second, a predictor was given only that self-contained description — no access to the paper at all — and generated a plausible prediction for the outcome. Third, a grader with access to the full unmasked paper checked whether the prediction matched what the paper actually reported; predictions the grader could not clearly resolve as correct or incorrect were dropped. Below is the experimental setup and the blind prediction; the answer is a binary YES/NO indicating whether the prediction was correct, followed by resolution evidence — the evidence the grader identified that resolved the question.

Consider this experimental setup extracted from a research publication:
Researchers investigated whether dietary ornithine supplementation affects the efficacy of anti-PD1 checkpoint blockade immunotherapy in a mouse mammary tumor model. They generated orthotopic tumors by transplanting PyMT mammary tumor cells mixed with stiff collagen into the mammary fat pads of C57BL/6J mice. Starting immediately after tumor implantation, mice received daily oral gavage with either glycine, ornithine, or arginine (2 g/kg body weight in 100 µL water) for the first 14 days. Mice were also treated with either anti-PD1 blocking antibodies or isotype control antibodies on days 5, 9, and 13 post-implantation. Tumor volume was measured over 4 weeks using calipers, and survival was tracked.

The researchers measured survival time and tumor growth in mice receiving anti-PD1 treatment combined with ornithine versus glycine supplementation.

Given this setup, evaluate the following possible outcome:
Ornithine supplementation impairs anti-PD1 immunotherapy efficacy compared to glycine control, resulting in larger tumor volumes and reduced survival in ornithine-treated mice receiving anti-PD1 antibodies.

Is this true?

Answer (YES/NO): YES